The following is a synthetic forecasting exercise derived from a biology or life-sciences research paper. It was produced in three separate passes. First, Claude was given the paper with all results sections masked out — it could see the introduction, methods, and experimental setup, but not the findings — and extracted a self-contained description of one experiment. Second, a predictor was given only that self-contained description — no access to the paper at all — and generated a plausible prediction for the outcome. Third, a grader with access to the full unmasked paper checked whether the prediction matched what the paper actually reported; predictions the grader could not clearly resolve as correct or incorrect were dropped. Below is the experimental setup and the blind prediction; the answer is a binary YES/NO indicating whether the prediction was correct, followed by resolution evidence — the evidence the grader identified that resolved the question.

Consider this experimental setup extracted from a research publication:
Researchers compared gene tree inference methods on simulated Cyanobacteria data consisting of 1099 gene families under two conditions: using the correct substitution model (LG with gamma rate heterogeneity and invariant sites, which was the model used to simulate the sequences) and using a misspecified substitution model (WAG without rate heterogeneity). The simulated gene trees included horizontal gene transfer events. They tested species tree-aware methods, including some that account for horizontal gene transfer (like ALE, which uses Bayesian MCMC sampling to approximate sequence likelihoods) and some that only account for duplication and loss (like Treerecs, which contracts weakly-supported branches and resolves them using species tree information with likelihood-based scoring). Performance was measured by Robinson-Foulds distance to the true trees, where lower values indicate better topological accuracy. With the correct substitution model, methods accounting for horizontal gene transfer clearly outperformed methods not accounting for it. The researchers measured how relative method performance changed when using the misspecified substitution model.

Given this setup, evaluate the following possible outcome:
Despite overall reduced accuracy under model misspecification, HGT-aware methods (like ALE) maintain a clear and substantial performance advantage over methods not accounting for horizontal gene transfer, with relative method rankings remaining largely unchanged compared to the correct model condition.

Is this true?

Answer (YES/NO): NO